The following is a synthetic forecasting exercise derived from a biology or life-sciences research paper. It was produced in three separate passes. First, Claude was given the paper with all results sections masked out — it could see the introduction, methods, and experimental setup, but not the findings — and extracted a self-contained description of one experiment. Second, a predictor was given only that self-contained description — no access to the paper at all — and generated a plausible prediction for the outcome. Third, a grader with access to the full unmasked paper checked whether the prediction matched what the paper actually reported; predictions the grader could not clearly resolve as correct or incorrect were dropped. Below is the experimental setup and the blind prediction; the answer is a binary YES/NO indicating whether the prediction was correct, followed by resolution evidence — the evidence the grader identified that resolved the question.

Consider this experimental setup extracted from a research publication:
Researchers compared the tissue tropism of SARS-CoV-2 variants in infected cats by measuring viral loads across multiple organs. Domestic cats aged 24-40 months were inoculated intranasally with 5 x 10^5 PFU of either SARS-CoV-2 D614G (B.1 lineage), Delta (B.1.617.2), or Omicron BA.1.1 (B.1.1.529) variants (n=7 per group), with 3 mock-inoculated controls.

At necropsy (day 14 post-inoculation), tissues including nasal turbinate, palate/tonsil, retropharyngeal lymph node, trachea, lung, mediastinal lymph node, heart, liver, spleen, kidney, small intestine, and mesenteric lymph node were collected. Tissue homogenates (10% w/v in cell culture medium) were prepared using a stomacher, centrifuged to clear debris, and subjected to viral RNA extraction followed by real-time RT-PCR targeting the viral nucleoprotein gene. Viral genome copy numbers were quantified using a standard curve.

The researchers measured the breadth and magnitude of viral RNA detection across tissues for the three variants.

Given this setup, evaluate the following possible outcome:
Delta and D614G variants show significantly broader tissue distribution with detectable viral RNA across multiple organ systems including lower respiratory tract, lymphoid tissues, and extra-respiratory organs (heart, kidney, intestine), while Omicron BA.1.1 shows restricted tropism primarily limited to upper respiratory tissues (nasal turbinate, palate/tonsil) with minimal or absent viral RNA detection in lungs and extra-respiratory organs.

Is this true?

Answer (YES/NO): NO